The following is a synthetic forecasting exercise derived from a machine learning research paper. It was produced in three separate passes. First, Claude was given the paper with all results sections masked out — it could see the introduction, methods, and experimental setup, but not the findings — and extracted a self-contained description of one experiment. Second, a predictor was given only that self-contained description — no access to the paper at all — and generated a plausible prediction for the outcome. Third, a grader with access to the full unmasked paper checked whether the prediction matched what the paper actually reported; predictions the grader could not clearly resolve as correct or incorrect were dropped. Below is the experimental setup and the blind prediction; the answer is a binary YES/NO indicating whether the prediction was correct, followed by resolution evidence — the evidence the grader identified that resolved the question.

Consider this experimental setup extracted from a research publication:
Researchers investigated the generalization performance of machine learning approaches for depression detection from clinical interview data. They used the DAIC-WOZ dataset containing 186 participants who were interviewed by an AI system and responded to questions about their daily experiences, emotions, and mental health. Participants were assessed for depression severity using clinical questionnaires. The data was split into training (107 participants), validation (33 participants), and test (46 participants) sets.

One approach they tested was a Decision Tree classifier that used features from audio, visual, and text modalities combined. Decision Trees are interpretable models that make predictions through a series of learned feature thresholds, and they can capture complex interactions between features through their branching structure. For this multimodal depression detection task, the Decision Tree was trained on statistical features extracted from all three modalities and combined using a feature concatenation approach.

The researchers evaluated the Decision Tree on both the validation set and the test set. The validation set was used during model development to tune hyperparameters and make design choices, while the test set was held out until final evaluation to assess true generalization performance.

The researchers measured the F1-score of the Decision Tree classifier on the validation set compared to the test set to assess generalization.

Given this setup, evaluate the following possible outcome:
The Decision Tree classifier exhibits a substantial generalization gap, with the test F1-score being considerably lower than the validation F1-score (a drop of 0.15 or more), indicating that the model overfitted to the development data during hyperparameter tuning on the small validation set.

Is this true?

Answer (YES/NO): YES